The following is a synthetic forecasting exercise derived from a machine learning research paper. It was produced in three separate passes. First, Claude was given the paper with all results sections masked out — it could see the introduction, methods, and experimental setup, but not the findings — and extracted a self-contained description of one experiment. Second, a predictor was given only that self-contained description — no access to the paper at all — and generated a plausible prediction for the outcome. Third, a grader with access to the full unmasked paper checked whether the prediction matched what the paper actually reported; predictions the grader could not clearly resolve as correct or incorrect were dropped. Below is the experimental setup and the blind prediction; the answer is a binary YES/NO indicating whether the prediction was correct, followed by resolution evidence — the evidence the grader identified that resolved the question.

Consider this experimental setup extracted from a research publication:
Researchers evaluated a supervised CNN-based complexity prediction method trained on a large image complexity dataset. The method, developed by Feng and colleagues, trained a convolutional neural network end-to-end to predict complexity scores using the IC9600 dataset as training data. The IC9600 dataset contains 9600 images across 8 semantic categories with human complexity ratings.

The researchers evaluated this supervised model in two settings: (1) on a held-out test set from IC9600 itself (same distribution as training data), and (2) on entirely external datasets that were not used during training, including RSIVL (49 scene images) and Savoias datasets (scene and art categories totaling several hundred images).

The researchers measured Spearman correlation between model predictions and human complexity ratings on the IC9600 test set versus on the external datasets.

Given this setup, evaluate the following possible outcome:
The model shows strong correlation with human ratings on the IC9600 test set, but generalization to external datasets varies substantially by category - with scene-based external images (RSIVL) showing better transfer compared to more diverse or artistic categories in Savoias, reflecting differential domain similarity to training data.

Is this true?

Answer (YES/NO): NO